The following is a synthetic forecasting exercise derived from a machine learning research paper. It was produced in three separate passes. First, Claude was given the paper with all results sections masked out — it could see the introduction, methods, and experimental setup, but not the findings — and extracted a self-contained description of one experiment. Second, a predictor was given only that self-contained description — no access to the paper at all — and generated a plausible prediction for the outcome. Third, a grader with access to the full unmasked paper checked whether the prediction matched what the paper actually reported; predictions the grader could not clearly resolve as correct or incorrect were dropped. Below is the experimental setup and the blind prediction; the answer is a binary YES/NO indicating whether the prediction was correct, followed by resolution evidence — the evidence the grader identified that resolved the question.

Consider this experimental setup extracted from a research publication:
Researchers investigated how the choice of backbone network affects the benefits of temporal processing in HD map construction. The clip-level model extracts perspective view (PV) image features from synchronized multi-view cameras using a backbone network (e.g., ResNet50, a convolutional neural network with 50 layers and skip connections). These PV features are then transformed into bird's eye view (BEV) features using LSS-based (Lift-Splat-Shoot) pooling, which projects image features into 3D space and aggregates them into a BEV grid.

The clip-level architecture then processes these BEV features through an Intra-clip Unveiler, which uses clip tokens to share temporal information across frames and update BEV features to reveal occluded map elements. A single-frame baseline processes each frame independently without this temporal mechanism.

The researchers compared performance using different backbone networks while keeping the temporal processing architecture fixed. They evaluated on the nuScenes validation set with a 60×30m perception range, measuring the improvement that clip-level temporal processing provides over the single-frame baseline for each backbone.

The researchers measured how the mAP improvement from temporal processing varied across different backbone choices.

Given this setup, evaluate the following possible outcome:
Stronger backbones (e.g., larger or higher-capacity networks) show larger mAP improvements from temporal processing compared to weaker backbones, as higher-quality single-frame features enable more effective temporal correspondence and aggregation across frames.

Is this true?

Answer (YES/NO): NO